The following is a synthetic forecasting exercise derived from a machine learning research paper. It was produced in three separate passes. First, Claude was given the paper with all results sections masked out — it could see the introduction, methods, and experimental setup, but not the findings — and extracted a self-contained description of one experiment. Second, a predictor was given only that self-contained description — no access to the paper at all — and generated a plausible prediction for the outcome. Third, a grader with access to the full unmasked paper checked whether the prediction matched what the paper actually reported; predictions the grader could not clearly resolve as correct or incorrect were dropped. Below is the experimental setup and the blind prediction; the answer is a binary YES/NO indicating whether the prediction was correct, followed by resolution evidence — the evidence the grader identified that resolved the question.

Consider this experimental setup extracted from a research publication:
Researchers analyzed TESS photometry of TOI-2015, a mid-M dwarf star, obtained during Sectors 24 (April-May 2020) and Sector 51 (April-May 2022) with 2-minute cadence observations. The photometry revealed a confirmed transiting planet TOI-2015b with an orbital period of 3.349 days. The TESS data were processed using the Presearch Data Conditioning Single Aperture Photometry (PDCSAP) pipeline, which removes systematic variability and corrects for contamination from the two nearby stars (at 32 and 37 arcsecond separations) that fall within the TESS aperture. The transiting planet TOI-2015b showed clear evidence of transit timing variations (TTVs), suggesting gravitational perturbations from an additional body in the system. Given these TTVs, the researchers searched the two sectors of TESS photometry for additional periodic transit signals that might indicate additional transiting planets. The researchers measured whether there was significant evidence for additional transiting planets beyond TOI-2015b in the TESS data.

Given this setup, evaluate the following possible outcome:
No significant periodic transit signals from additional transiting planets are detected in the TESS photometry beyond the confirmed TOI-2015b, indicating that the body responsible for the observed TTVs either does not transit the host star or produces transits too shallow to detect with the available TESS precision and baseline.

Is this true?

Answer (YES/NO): YES